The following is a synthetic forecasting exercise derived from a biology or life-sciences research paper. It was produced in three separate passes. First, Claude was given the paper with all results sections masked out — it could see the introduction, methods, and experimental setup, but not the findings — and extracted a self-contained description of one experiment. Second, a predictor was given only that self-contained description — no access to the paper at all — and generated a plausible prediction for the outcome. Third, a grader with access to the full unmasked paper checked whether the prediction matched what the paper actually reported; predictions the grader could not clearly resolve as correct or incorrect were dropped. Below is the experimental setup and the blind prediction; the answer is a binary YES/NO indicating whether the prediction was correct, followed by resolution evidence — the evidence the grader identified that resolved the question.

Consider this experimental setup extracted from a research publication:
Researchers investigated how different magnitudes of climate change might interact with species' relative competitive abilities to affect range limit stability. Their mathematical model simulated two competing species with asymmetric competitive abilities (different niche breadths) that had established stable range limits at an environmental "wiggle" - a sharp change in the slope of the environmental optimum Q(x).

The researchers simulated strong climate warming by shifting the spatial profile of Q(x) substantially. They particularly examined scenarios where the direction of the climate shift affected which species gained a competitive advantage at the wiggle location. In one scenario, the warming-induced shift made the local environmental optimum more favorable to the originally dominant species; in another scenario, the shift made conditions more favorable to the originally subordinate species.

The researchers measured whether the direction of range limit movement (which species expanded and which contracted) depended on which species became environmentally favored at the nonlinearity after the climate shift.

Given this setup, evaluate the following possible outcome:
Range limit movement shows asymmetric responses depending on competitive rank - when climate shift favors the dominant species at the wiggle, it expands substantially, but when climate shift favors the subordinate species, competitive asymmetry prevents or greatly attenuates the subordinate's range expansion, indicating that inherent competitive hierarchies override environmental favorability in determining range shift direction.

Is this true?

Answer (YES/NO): YES